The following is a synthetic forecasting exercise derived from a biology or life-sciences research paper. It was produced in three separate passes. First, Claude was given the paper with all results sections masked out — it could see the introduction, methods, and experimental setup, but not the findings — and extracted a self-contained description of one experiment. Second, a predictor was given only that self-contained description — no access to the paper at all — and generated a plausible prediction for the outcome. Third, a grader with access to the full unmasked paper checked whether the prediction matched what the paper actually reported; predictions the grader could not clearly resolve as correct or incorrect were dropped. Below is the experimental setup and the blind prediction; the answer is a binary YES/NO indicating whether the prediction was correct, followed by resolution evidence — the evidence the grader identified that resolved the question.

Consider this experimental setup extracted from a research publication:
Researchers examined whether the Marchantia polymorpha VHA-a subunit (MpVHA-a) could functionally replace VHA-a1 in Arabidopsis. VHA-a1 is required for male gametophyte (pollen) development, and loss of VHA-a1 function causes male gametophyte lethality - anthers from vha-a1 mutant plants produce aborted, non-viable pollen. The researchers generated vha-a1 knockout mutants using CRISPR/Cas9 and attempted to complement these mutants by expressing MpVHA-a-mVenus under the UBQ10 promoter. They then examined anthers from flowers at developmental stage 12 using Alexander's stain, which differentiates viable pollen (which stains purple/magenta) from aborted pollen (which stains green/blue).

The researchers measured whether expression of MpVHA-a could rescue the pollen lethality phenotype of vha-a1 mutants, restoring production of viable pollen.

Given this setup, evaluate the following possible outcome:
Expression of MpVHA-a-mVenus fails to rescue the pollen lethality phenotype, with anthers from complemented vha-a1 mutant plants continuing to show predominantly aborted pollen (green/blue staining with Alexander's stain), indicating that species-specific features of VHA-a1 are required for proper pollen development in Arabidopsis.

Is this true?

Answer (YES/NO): YES